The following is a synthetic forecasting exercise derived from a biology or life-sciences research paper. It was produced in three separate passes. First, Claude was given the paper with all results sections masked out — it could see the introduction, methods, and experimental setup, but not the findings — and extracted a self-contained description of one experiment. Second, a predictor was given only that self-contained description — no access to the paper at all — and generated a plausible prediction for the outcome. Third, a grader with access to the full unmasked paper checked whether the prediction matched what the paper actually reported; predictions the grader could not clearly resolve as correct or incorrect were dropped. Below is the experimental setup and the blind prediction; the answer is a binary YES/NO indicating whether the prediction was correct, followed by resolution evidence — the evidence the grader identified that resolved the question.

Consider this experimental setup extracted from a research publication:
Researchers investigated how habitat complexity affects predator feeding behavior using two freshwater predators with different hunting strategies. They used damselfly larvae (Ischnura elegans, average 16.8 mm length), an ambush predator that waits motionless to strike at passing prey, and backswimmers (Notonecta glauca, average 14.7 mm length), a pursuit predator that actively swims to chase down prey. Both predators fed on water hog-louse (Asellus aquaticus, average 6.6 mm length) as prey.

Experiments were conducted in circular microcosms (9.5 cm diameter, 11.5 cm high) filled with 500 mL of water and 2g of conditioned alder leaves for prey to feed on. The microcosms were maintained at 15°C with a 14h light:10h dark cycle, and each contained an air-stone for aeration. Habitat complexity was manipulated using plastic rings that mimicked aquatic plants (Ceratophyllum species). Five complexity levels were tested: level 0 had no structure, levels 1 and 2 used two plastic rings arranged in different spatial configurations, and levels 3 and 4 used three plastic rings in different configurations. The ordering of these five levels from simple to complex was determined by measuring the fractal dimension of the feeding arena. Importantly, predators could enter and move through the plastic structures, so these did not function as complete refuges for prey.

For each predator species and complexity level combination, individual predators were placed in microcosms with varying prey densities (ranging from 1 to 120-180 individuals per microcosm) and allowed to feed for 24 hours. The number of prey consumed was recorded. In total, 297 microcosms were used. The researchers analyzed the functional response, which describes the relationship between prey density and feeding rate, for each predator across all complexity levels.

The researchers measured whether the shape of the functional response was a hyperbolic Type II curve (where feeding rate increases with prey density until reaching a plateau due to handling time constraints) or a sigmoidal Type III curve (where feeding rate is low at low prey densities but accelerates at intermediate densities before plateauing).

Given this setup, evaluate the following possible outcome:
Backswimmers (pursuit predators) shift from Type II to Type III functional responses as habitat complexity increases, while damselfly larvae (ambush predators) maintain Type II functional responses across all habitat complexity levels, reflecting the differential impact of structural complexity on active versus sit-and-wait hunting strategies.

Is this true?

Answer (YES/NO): NO